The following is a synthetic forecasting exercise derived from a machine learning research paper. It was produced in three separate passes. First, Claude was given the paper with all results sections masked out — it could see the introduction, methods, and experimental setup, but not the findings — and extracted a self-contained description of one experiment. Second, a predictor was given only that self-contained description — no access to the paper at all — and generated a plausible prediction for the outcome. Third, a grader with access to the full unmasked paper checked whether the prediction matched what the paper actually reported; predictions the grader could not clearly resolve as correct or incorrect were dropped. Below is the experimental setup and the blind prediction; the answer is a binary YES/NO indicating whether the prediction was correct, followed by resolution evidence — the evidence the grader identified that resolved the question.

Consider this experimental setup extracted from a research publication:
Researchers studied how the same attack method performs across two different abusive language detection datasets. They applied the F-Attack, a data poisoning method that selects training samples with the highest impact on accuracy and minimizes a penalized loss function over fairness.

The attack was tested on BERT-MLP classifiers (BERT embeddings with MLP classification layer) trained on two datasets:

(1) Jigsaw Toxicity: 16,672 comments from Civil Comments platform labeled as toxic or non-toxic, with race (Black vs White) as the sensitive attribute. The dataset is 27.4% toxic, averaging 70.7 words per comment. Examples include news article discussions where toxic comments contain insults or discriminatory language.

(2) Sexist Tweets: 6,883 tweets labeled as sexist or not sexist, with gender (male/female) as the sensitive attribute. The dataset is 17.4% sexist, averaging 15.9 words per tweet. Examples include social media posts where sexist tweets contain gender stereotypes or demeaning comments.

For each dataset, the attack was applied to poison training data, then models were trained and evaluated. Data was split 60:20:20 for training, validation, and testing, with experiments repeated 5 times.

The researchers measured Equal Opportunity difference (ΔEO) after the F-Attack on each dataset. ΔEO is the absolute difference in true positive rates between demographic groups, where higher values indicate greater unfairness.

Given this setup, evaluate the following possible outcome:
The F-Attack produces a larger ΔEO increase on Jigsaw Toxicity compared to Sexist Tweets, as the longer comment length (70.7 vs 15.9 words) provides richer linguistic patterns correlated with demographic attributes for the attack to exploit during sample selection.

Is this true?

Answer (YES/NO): YES